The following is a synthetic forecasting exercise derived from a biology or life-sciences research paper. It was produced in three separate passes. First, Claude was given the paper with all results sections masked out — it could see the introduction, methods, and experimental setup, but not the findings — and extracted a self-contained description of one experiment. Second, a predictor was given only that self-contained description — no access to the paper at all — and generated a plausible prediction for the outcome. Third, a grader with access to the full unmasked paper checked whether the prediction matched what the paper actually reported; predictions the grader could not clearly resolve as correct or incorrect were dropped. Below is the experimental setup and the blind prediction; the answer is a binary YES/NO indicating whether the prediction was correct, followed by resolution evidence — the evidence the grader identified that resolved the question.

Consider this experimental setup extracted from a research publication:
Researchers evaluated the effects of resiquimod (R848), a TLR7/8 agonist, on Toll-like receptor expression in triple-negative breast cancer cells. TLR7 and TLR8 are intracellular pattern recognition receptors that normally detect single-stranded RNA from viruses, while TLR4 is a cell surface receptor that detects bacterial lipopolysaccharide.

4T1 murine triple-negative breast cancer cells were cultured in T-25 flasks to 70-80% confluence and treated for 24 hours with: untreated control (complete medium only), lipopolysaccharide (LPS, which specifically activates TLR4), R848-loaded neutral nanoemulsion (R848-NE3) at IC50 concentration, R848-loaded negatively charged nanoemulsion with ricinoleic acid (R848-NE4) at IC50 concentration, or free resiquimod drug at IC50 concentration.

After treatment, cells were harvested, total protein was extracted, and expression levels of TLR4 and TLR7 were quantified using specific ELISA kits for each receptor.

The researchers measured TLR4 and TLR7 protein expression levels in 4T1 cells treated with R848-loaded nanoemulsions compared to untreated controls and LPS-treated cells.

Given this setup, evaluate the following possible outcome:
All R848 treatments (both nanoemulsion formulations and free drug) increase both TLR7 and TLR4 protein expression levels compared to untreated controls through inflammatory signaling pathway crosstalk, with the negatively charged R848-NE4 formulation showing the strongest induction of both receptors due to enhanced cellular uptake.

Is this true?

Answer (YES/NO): NO